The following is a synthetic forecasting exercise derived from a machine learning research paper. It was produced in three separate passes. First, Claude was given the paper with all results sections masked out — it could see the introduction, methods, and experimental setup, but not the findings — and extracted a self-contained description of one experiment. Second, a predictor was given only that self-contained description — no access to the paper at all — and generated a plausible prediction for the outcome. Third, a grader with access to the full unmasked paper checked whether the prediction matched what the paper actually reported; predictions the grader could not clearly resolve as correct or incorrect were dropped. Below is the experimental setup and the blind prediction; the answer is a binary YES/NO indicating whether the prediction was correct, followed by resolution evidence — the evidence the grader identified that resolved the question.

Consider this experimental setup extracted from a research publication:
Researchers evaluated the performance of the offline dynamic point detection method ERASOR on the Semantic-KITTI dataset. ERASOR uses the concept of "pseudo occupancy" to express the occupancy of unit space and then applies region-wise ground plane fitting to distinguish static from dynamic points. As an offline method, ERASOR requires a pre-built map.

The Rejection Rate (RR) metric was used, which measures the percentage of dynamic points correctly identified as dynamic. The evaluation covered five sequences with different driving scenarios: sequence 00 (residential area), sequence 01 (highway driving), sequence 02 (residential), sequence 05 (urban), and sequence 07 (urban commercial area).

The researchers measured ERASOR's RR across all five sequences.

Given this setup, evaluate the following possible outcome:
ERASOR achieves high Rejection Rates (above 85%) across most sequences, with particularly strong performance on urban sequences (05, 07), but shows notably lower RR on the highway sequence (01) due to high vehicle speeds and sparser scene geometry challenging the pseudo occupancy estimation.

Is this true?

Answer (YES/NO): NO